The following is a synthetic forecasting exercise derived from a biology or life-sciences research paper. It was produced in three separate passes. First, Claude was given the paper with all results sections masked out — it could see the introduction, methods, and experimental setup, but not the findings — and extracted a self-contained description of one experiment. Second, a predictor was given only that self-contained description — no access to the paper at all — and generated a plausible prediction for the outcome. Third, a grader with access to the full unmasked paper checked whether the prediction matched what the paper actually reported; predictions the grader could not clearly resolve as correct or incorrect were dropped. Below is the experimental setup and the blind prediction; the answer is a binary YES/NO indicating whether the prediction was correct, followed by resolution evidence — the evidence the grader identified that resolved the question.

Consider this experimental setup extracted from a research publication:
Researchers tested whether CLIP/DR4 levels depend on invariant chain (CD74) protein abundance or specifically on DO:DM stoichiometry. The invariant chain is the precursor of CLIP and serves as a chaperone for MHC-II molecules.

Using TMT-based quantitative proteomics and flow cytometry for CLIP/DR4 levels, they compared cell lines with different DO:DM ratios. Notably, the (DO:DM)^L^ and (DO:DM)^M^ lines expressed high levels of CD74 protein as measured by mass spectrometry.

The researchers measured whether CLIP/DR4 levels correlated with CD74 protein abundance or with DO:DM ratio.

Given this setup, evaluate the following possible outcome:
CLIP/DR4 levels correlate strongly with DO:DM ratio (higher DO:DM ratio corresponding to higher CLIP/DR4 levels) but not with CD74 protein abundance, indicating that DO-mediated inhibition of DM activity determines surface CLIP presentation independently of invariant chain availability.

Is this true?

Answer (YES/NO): YES